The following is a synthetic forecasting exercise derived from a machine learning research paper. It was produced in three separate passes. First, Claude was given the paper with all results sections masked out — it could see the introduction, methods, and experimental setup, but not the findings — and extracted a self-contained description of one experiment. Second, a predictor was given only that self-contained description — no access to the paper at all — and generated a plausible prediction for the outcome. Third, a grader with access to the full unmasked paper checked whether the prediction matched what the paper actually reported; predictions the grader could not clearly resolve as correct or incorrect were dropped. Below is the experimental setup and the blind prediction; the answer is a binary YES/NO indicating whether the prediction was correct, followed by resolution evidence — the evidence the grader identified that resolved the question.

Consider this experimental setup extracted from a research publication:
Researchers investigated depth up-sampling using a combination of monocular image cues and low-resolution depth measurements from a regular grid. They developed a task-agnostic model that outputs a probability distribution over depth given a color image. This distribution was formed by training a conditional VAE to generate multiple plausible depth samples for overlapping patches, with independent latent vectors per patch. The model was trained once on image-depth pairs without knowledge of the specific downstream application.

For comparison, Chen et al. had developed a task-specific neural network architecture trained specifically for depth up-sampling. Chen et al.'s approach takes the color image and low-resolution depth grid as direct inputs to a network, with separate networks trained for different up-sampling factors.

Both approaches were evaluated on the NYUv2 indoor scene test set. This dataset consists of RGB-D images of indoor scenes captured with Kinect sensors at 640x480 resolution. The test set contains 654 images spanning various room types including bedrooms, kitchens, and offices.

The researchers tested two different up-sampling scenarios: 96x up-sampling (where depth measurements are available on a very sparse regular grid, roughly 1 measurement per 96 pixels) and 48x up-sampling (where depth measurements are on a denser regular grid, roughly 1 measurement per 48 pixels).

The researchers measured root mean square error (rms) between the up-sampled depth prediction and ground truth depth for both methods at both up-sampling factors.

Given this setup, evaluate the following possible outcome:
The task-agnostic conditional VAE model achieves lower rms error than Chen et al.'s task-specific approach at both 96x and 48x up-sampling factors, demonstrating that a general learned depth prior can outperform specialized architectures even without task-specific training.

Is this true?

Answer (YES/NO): NO